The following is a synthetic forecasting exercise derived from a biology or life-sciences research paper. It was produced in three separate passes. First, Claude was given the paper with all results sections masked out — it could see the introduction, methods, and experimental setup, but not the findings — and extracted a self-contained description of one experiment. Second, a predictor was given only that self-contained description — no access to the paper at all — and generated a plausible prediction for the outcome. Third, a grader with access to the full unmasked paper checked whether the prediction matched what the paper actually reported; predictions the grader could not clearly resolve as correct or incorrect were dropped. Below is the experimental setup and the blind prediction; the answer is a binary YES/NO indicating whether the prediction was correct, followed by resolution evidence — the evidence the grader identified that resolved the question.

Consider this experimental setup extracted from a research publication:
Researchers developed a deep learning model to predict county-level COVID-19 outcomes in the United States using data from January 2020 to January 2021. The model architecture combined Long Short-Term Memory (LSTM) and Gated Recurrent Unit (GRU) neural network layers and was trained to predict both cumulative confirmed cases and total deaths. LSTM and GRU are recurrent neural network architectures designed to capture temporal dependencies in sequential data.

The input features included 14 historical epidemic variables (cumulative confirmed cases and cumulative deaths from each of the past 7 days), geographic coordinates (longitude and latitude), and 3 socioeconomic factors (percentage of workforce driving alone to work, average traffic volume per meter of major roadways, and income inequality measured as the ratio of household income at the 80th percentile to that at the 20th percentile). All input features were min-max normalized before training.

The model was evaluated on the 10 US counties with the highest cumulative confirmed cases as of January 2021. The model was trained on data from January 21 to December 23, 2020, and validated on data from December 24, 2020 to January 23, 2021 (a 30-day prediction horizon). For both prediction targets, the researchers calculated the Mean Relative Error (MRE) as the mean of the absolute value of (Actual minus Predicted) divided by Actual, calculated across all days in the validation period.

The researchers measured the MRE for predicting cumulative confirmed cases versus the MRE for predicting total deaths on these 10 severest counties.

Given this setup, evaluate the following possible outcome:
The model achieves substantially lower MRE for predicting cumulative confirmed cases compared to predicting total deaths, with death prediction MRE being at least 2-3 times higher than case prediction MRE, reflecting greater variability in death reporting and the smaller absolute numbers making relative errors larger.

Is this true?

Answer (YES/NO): NO